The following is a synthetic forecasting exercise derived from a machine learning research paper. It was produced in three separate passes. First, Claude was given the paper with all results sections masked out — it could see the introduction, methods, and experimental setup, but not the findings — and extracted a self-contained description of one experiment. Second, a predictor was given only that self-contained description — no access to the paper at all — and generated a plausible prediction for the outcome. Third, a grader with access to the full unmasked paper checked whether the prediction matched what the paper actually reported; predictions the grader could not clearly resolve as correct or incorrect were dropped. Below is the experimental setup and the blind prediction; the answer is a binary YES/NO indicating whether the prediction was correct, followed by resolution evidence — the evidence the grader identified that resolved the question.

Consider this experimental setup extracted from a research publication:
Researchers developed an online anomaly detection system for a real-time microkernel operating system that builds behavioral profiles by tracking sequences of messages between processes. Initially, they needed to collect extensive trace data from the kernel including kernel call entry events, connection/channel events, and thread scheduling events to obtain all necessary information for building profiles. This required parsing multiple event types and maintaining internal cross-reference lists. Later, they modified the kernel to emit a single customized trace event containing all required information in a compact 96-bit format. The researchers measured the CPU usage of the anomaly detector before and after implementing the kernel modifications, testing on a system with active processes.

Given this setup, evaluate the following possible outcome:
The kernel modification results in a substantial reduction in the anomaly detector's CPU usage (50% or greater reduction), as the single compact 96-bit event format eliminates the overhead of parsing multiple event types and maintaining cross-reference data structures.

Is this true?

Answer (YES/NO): YES